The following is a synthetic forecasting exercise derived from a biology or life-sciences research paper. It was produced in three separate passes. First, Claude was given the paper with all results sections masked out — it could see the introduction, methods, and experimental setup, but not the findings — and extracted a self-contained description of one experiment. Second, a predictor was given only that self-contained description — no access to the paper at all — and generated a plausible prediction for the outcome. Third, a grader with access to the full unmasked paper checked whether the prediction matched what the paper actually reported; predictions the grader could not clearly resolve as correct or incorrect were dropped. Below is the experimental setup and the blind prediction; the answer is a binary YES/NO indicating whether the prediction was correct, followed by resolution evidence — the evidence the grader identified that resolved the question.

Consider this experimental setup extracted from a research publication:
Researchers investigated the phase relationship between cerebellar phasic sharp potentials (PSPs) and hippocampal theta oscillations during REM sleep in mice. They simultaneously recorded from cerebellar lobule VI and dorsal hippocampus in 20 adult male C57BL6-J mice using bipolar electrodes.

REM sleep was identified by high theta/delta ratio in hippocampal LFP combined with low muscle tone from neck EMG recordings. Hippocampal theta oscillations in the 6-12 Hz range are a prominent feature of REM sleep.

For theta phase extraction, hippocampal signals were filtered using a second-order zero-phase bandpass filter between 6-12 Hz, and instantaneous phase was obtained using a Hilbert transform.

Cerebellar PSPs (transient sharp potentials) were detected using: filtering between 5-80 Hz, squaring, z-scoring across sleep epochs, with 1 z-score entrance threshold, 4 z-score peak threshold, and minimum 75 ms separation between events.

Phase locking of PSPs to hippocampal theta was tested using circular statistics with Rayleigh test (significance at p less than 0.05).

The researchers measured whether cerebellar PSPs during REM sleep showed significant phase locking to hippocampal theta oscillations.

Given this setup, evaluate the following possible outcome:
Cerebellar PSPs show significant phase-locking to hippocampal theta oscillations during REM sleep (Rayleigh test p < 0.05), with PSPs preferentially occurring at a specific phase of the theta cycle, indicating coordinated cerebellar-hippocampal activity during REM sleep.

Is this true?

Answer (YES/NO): YES